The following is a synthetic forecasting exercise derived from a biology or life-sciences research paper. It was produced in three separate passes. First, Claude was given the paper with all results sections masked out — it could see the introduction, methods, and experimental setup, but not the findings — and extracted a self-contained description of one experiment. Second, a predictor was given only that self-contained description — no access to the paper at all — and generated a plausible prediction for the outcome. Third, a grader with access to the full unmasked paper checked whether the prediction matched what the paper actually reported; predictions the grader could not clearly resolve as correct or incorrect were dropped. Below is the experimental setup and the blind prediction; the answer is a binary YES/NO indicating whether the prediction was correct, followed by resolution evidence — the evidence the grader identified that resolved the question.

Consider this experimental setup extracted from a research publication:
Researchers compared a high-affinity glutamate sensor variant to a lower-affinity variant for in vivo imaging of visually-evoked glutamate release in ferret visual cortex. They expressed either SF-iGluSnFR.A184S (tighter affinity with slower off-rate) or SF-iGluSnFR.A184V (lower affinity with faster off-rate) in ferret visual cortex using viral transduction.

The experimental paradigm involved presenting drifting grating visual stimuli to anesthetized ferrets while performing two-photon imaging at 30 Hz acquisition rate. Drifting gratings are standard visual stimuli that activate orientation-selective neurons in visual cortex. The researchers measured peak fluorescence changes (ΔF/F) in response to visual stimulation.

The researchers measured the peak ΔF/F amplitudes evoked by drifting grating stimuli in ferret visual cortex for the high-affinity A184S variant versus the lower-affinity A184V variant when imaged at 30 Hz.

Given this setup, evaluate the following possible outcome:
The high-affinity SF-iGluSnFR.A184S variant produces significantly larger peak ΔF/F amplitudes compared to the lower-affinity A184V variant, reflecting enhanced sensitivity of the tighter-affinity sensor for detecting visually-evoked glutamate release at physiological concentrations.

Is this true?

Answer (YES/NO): YES